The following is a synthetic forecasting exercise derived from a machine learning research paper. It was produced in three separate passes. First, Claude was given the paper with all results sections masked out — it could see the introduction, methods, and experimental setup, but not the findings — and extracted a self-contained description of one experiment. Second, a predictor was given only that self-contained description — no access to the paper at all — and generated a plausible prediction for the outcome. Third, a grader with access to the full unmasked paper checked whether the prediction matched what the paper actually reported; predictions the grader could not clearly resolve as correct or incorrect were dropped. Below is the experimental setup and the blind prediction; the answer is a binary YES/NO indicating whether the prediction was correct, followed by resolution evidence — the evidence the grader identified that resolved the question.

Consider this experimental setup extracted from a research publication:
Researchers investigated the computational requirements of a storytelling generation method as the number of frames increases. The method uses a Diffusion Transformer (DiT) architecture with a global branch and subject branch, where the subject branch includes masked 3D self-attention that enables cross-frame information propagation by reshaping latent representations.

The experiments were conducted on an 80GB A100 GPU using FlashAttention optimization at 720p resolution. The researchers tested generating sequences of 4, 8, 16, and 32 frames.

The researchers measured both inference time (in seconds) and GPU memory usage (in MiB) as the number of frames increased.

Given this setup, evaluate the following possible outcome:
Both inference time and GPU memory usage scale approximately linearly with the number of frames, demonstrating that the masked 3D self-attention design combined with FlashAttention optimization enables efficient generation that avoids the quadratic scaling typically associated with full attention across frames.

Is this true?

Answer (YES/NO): NO